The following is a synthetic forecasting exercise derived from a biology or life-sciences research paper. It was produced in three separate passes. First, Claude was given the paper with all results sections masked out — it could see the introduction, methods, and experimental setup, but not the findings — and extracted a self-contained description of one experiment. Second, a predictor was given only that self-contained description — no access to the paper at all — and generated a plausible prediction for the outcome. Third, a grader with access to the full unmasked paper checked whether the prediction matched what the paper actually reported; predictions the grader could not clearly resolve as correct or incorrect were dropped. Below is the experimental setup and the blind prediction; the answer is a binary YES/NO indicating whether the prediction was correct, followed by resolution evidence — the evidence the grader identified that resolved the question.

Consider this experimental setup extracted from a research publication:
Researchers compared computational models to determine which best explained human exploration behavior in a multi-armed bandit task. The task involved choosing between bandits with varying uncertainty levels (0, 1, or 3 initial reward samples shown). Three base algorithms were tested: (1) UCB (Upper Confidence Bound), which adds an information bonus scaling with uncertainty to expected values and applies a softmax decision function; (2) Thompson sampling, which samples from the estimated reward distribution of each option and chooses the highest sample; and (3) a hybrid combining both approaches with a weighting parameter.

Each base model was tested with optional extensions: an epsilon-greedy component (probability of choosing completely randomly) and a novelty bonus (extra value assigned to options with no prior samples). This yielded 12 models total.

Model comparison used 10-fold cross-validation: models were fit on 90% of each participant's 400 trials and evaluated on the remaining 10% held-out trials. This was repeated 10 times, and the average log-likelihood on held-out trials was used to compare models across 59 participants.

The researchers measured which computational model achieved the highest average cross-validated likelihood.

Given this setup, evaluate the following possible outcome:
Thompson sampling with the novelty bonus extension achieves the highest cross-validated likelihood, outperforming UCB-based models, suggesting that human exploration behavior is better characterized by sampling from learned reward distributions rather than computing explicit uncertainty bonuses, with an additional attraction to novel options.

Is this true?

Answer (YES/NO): NO